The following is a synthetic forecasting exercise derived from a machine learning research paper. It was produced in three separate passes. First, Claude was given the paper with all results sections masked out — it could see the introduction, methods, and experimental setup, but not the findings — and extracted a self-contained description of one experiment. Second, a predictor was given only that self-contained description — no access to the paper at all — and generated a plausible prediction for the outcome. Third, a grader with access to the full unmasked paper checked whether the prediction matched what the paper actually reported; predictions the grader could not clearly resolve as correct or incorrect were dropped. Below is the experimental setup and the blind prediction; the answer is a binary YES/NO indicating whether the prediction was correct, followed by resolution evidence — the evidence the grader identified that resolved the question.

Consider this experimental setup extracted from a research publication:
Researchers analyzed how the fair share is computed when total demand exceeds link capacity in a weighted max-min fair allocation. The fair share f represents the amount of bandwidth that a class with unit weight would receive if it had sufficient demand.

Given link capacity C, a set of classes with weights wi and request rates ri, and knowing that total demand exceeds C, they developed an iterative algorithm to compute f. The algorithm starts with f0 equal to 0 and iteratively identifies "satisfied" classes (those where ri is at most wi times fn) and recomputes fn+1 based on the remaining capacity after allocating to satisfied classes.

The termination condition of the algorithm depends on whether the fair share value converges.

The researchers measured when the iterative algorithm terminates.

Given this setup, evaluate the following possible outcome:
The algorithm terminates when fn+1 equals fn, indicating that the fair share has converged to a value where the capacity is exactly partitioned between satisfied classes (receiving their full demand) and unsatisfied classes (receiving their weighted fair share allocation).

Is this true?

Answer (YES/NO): YES